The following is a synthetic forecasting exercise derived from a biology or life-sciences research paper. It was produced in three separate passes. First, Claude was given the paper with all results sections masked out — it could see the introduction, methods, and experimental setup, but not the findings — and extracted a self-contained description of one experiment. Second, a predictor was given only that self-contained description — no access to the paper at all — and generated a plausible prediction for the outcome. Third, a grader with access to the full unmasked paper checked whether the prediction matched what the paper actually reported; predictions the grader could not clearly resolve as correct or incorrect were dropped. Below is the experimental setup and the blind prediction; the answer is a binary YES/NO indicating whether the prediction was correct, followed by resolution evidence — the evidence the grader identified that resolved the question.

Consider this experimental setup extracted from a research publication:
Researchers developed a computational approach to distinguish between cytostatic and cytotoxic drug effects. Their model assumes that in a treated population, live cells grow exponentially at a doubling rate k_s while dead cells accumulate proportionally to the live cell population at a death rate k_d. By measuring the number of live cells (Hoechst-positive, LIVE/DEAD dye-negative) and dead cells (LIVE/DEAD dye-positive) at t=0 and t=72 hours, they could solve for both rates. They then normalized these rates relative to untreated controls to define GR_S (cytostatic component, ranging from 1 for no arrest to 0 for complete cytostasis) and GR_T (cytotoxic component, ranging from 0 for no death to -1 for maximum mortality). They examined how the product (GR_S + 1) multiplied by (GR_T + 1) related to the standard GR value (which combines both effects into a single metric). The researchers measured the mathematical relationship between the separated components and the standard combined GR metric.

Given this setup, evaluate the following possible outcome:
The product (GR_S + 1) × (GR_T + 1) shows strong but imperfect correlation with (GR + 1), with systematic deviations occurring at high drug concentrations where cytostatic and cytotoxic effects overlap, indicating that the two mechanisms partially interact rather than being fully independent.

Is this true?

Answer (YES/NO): NO